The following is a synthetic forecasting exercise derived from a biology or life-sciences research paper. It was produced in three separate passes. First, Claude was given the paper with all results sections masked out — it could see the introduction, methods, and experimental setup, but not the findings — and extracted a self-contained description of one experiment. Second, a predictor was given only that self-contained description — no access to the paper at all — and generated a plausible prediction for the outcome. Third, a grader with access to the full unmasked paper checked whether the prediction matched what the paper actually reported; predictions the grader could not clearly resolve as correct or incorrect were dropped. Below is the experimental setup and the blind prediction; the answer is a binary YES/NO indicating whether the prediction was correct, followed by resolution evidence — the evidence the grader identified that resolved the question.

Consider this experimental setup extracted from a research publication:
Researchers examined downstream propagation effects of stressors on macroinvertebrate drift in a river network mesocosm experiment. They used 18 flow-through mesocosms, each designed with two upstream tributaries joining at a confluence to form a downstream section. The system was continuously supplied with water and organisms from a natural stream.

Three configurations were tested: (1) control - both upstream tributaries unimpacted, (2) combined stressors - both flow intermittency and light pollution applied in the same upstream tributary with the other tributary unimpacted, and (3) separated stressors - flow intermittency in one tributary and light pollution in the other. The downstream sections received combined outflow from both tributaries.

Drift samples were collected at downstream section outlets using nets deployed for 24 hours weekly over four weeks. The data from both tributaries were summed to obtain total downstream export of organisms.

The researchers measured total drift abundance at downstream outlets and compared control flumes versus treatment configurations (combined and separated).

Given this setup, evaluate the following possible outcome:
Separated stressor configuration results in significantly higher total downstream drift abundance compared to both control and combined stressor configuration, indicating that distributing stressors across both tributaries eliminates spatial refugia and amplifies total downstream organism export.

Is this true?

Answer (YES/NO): NO